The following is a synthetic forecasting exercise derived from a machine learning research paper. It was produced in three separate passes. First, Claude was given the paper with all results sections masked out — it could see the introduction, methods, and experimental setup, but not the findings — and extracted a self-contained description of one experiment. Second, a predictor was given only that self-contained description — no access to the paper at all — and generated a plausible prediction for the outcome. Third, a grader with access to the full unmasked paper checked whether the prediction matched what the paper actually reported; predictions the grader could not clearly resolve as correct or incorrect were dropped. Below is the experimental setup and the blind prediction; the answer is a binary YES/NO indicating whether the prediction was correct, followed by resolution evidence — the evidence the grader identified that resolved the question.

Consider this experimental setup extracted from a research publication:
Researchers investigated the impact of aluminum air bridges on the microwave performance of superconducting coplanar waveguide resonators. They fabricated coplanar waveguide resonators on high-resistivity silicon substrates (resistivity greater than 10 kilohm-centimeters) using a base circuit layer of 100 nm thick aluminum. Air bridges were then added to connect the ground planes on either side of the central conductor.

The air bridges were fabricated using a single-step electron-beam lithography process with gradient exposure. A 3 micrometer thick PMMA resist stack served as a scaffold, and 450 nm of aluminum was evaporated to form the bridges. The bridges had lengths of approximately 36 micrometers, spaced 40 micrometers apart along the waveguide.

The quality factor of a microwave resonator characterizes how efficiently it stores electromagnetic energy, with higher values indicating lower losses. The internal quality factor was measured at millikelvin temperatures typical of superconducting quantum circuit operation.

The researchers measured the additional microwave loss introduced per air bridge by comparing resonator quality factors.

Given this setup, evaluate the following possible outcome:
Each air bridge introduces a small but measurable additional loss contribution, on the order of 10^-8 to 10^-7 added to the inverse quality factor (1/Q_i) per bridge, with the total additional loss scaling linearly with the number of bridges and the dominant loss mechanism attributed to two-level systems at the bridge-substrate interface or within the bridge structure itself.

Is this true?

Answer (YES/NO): NO